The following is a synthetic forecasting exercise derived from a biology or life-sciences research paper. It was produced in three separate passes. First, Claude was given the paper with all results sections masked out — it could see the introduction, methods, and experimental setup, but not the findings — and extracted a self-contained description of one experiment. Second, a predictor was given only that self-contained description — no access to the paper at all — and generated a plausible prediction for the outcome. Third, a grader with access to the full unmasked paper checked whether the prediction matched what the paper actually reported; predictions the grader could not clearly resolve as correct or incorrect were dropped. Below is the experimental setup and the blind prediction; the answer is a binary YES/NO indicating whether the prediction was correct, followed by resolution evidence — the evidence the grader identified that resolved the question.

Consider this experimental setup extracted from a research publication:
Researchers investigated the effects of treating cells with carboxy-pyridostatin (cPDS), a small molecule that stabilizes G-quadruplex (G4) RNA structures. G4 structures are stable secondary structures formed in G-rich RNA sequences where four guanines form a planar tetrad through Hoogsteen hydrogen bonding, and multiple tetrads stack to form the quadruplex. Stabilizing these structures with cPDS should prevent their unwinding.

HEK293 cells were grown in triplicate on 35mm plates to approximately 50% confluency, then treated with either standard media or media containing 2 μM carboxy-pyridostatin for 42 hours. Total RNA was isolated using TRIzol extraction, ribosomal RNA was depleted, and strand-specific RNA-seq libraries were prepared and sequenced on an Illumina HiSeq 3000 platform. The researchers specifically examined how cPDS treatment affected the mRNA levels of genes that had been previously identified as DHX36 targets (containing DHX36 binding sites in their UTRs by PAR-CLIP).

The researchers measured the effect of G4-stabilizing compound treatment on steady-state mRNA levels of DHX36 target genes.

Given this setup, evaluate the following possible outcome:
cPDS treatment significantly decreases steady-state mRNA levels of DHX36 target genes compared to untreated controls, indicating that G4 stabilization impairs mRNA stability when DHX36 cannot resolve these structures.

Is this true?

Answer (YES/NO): NO